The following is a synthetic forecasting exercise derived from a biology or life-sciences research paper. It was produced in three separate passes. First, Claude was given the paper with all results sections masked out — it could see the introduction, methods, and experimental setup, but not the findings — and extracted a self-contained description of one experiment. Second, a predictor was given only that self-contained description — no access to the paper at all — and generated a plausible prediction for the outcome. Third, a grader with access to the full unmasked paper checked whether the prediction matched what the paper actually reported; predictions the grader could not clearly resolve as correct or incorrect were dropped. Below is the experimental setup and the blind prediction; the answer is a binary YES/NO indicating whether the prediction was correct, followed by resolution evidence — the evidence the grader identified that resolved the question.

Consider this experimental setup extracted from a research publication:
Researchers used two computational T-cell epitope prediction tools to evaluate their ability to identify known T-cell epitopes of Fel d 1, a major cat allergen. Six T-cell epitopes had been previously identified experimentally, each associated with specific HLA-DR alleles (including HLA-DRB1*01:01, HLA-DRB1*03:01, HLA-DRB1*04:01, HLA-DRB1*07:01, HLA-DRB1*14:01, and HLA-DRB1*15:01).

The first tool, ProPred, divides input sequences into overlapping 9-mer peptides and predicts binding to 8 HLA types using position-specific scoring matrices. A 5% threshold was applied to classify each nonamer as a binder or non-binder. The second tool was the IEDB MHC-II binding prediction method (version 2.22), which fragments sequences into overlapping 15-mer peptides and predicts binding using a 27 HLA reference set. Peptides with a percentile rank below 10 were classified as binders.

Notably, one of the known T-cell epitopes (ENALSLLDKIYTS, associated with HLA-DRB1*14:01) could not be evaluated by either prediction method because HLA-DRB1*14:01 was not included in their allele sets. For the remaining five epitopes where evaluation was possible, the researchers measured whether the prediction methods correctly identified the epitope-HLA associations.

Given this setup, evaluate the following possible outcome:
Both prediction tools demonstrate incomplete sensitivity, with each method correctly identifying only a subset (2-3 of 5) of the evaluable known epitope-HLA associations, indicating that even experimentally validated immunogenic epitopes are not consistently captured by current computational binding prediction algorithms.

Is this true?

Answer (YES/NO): NO